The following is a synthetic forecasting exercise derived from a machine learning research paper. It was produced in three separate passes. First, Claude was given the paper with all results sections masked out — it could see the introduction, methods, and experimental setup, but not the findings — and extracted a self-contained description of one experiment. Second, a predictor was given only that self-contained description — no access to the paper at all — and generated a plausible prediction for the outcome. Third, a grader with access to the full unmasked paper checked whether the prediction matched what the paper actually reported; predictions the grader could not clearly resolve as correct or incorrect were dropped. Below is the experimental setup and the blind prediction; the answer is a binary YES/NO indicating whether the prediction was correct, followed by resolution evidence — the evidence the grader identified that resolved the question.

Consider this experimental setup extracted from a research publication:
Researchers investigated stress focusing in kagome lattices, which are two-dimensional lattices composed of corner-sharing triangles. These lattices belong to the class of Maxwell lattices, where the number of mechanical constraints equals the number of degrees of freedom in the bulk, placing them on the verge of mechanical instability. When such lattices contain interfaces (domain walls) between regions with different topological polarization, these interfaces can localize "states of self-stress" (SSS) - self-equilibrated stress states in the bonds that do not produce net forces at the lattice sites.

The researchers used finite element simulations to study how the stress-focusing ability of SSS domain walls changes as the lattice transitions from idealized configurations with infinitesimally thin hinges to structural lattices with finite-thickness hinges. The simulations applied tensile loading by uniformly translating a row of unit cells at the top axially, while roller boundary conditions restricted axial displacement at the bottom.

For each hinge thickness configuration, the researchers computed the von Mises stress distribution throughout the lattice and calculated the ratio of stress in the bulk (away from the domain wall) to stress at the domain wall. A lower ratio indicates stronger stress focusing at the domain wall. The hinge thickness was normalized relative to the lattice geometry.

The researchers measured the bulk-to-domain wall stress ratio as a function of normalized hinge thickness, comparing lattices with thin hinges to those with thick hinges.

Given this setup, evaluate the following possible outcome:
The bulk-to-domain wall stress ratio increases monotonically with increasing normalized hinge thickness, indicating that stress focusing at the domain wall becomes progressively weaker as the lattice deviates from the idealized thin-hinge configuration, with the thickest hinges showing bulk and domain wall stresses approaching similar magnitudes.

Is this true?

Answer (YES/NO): NO